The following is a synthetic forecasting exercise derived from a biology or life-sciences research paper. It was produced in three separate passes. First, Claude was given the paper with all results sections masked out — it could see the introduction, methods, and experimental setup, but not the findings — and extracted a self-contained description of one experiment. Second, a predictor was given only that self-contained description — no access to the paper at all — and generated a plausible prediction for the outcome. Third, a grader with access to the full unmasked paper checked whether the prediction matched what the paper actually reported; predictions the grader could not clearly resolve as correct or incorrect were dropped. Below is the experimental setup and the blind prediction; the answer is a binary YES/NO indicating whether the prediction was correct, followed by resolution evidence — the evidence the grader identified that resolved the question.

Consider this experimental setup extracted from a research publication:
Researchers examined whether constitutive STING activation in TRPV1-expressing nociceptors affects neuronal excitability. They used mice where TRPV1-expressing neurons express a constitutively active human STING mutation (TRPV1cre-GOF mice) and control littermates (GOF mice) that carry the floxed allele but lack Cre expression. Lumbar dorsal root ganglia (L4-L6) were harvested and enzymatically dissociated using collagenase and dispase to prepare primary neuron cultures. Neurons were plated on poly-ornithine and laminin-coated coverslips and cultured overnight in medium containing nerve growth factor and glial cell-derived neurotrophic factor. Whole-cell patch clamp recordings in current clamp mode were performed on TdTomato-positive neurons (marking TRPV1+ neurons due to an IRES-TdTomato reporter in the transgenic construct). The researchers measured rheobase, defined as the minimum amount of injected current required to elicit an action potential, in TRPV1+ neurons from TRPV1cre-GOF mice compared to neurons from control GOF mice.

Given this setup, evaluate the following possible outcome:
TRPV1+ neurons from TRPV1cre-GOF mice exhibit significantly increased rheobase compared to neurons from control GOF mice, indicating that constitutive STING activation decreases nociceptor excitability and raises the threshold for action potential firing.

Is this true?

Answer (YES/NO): YES